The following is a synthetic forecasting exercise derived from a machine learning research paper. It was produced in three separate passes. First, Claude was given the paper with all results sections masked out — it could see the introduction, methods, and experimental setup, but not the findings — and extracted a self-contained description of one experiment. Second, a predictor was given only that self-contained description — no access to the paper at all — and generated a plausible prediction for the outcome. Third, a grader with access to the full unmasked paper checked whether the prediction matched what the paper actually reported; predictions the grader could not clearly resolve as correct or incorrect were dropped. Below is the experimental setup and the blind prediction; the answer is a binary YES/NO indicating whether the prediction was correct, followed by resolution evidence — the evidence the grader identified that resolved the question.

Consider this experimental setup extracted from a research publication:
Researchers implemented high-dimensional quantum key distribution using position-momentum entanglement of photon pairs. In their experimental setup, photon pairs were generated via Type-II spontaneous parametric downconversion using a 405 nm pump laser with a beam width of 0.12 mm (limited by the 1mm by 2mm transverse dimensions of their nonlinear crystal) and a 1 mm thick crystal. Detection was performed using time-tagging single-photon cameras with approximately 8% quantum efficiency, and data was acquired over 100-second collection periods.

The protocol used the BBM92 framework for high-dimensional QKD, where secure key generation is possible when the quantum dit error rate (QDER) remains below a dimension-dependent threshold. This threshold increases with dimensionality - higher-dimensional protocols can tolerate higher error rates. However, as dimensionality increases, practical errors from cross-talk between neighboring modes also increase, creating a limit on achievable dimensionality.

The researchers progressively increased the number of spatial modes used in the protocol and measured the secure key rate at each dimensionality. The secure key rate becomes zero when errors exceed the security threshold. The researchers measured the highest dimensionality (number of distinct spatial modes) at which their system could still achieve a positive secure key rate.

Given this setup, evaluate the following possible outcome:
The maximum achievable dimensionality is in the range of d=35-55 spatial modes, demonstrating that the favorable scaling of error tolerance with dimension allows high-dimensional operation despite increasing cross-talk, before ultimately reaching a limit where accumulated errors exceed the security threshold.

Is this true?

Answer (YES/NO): NO